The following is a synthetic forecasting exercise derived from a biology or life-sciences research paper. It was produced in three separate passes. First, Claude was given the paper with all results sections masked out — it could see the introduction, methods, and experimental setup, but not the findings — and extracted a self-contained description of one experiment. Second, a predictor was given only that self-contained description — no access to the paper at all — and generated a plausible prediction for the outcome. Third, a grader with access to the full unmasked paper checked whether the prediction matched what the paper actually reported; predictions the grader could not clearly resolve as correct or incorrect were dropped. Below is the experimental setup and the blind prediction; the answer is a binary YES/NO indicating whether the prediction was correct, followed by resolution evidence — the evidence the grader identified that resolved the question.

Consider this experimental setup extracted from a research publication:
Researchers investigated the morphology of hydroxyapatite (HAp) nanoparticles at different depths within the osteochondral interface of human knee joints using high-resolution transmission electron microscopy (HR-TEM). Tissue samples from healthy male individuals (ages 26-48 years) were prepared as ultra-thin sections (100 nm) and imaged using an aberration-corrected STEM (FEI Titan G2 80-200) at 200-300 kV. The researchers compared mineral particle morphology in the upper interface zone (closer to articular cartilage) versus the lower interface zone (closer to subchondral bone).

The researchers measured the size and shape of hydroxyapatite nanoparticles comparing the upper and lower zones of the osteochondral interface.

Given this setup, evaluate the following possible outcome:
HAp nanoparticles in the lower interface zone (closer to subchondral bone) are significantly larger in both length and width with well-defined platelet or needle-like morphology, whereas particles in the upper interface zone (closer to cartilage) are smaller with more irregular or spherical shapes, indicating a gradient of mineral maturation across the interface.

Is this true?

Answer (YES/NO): YES